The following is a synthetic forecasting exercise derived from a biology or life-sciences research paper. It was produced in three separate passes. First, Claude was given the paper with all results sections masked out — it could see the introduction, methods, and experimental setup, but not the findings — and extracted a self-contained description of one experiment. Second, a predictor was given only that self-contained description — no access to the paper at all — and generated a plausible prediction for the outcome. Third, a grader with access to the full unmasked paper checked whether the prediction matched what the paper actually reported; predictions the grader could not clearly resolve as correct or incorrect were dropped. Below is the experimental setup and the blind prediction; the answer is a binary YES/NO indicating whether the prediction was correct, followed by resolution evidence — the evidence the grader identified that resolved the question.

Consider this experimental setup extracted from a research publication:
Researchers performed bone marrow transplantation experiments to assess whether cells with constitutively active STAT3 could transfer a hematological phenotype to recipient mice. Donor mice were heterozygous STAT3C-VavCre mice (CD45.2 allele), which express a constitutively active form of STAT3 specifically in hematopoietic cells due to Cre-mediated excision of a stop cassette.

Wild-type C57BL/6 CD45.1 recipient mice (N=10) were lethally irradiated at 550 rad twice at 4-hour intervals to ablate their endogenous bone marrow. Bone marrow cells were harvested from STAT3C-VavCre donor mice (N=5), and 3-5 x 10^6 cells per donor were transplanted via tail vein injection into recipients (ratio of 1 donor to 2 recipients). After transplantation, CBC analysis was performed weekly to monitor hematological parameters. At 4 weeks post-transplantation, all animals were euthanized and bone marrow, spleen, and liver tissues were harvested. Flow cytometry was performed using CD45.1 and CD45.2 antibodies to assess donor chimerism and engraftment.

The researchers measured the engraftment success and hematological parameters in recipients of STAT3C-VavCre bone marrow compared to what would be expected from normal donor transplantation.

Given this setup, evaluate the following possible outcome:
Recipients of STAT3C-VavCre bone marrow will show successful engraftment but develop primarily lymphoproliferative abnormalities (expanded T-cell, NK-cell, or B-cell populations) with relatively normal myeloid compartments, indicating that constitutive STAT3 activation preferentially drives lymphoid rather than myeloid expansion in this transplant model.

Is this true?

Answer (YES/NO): NO